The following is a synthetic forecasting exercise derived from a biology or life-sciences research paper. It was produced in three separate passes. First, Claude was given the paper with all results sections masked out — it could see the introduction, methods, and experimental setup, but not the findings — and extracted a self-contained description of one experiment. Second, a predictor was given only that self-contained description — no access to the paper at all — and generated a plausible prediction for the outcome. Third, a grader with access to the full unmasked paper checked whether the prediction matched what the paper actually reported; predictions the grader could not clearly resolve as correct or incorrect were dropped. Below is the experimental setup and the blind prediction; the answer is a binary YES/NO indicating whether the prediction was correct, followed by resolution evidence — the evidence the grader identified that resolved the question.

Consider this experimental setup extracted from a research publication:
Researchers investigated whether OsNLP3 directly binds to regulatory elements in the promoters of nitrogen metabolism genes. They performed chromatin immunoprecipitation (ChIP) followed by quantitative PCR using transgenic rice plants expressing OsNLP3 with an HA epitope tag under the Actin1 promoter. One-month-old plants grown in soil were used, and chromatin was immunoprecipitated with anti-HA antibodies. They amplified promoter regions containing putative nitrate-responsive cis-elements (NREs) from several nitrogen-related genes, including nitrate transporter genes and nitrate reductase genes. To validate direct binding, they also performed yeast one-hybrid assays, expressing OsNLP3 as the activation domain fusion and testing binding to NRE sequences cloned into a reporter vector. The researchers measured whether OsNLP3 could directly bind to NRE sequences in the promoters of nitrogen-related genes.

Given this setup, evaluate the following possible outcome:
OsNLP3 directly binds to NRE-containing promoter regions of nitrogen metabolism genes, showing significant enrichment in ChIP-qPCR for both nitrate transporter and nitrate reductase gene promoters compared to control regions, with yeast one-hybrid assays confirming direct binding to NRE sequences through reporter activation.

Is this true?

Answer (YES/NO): YES